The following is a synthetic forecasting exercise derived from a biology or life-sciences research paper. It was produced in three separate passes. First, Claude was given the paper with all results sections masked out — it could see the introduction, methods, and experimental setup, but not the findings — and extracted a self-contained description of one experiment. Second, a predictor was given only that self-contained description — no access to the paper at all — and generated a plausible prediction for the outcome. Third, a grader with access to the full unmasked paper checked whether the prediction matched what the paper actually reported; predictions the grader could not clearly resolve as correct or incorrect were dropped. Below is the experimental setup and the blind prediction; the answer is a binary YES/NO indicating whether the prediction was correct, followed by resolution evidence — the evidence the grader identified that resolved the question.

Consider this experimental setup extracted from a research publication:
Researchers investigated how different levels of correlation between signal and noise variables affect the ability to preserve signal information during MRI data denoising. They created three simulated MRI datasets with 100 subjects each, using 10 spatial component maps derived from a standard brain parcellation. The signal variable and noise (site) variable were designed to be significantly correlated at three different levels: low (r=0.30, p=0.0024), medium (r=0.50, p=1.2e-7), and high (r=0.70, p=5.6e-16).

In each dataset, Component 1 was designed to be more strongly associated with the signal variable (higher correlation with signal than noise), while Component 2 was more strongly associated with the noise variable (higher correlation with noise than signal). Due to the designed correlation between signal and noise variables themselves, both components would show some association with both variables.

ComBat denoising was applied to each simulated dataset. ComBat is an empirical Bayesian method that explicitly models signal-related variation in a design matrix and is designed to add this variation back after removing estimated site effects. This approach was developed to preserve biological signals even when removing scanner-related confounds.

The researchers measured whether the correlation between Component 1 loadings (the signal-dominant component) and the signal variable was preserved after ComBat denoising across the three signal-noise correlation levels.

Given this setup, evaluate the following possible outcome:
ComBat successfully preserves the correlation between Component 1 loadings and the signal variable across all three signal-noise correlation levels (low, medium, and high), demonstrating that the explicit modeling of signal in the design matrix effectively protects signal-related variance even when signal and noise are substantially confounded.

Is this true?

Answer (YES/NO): NO